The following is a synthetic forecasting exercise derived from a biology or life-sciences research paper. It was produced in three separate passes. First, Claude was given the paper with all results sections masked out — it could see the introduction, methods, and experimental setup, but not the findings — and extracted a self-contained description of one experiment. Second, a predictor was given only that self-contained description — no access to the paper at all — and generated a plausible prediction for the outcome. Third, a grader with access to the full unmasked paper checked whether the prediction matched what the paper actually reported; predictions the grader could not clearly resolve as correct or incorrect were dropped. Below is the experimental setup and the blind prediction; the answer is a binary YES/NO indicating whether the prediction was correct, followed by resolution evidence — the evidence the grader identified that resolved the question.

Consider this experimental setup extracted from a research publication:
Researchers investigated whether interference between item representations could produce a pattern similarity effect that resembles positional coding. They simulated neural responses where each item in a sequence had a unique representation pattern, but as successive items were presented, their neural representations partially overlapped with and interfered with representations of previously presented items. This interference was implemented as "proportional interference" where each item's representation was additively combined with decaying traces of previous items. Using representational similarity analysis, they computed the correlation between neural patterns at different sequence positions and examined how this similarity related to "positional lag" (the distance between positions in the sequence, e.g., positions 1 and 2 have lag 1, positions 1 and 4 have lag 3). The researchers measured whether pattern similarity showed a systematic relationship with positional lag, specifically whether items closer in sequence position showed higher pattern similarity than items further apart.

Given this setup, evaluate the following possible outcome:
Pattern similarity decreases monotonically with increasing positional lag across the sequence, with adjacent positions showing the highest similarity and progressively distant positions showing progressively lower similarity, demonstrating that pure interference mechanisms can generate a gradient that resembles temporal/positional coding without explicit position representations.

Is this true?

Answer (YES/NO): YES